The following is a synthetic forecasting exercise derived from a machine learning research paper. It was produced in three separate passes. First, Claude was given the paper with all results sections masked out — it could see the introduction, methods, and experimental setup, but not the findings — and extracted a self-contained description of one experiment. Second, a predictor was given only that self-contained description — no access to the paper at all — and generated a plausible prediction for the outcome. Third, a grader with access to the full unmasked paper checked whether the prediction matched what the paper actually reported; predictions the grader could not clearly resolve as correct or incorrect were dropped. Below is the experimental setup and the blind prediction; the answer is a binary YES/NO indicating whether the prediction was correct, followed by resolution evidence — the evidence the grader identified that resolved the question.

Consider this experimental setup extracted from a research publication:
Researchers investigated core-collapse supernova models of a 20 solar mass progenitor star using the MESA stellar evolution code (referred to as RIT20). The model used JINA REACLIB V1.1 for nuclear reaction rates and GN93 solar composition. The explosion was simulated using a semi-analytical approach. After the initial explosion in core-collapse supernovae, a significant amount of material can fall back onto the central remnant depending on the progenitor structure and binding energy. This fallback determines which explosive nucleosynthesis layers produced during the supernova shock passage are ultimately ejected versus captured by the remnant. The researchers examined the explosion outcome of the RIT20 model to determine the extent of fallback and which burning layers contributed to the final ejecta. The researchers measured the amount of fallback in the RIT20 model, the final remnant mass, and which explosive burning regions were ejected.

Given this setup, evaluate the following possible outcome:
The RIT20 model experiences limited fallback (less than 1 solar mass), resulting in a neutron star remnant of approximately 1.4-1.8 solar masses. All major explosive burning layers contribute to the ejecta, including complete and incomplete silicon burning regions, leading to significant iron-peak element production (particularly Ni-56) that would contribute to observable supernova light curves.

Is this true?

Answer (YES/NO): NO